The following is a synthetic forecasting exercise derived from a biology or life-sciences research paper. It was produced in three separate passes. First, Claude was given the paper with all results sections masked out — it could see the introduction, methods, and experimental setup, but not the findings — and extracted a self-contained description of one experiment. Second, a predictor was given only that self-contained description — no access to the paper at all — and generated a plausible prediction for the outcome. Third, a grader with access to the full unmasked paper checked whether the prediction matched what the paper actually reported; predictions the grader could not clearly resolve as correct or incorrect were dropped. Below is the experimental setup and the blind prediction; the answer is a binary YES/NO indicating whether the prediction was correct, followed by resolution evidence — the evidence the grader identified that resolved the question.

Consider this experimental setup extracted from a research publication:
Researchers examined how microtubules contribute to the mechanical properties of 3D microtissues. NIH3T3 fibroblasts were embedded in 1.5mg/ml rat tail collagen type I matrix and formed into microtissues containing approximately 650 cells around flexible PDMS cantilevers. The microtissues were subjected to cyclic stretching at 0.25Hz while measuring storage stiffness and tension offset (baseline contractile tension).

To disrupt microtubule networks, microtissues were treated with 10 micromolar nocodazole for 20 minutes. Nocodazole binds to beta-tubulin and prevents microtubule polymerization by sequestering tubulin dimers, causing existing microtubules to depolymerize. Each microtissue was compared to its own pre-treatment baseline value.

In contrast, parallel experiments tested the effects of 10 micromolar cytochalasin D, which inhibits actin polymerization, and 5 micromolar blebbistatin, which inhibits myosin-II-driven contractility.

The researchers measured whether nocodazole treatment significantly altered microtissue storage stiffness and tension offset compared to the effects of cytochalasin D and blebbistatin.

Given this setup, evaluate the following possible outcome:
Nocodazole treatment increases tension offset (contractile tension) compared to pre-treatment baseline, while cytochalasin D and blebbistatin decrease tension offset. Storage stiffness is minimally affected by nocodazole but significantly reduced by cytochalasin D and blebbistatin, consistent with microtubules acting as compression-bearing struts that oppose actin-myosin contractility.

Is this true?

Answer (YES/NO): NO